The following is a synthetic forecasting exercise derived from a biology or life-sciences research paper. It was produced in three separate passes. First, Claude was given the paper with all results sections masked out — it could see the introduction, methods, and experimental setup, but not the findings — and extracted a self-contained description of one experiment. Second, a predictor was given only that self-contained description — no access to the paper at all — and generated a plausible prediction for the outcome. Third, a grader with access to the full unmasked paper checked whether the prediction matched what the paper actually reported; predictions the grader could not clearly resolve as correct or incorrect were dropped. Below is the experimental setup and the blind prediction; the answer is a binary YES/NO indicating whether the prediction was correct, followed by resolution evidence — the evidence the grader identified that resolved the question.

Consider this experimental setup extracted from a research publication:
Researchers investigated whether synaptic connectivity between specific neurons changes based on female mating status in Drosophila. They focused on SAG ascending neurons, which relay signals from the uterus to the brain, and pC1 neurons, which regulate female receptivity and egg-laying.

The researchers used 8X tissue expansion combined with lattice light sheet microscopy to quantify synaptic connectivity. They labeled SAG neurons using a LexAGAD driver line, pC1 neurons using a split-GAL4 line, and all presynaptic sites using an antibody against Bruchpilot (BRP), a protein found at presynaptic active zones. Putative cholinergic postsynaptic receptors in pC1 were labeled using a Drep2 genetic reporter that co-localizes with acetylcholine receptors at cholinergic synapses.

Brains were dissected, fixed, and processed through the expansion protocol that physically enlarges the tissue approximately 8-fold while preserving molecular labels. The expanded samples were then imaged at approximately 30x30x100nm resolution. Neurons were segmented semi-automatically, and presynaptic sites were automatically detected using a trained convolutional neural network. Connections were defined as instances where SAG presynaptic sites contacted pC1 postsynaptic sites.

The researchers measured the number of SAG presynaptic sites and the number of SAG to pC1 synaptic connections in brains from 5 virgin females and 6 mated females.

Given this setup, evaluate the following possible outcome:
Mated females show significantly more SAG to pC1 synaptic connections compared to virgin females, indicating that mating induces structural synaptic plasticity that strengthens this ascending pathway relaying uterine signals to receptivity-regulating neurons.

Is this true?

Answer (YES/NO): NO